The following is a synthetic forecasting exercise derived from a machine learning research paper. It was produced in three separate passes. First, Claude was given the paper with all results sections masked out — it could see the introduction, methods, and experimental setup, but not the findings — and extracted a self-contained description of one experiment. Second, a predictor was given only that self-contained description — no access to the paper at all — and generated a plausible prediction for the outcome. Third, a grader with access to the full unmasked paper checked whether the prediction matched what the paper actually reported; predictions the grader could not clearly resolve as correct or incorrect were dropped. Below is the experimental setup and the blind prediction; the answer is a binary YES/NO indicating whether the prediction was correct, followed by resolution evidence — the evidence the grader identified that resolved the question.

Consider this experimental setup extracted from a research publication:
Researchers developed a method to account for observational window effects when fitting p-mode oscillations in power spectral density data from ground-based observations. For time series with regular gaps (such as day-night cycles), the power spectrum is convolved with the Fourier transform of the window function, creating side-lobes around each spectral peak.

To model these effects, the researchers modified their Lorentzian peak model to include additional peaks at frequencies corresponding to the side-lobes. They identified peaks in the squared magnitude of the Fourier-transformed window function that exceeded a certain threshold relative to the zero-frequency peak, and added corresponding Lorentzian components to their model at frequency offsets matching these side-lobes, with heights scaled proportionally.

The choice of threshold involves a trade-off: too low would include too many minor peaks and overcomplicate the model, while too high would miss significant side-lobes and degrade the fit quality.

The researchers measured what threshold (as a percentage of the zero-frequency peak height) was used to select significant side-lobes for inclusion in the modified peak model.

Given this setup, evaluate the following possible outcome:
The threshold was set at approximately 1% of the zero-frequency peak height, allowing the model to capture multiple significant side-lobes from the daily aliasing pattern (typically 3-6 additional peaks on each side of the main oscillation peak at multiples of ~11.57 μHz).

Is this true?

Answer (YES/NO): YES